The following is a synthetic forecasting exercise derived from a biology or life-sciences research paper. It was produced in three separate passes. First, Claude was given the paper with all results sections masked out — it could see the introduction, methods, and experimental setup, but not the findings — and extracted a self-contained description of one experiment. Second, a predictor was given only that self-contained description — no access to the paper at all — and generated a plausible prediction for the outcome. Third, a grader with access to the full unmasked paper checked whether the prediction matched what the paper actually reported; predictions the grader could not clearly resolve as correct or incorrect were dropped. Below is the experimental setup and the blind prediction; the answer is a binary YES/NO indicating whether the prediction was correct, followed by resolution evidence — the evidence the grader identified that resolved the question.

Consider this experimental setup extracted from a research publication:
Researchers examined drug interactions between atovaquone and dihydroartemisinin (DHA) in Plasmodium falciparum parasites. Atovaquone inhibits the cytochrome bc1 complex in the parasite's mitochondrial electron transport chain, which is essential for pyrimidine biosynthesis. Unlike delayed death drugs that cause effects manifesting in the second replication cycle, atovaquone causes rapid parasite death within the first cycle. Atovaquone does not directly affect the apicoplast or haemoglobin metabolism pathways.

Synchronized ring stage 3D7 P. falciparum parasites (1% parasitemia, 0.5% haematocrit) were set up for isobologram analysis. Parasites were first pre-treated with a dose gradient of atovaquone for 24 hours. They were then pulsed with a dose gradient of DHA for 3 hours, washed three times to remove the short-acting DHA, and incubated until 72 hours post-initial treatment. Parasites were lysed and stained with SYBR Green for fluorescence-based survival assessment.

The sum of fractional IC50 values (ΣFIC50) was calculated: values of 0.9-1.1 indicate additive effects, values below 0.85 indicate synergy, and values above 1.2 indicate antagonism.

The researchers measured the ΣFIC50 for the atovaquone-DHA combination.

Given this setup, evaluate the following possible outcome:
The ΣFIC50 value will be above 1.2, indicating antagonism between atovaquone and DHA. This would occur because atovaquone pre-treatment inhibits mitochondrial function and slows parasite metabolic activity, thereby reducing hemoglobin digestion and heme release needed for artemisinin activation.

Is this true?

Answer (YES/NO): NO